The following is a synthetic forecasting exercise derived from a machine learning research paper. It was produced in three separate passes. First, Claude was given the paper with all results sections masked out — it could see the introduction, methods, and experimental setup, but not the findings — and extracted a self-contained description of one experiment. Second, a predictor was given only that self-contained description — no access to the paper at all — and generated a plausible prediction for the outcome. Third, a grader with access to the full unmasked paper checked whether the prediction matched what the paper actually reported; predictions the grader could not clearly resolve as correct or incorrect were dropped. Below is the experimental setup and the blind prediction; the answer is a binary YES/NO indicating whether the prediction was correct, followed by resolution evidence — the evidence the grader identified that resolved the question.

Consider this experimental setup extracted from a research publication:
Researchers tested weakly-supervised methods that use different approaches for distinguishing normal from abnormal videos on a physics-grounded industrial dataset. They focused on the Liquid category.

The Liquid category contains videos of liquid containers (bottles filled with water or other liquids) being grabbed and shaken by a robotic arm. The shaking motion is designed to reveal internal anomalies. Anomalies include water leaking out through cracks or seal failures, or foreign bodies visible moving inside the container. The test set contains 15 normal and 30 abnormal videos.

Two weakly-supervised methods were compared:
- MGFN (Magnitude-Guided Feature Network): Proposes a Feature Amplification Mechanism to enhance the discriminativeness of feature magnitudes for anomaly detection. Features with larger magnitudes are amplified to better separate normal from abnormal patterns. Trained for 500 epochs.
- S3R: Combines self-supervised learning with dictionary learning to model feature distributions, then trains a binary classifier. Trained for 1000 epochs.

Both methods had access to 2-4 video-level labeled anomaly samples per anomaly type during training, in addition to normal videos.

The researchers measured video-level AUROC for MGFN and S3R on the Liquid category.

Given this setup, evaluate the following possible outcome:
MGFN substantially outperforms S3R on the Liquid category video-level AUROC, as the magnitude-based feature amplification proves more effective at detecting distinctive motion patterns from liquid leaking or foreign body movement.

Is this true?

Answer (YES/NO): YES